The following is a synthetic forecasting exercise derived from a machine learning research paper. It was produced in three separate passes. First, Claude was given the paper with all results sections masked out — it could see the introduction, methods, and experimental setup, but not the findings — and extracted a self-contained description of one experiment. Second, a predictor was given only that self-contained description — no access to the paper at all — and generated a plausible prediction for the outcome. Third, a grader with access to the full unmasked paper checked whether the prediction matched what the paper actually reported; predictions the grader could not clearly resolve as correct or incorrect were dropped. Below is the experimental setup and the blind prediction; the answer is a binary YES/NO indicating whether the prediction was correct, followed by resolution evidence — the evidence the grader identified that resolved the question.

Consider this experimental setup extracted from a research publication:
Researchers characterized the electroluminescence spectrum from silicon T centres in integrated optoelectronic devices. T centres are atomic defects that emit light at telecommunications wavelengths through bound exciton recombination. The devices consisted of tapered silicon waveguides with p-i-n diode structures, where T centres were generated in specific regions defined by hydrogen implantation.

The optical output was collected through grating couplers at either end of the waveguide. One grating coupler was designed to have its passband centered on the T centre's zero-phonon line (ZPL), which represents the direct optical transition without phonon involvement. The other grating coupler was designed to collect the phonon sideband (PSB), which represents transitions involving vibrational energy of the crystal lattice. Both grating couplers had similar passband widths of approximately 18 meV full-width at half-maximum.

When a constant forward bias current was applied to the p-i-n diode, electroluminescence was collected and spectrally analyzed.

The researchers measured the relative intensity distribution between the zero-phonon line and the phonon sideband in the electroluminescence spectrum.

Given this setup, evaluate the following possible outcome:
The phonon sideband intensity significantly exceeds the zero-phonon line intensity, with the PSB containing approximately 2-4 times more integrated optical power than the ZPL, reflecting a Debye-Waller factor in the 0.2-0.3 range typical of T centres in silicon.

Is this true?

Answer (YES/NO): NO